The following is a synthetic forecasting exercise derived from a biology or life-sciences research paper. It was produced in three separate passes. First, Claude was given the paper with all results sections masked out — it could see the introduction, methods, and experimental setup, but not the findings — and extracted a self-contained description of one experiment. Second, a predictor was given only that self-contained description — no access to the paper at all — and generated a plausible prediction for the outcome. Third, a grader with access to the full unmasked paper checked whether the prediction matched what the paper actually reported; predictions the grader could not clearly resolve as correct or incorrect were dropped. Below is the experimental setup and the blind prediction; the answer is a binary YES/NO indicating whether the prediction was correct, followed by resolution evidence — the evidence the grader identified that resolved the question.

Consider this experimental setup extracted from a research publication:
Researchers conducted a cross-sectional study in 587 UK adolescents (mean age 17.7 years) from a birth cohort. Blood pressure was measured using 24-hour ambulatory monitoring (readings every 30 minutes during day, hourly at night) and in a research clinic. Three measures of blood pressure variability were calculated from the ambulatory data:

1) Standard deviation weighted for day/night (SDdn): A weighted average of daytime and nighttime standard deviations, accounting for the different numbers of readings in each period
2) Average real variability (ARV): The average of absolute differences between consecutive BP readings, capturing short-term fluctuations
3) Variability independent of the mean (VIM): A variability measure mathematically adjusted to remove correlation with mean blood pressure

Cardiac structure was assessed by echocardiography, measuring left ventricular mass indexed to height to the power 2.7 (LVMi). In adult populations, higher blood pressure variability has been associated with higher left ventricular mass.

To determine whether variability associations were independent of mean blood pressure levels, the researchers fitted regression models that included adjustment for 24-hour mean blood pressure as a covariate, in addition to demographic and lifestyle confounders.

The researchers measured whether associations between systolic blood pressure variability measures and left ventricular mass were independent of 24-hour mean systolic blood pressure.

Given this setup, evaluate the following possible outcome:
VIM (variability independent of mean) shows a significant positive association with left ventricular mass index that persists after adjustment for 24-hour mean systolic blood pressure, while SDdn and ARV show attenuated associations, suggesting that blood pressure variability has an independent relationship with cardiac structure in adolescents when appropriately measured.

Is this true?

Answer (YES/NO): NO